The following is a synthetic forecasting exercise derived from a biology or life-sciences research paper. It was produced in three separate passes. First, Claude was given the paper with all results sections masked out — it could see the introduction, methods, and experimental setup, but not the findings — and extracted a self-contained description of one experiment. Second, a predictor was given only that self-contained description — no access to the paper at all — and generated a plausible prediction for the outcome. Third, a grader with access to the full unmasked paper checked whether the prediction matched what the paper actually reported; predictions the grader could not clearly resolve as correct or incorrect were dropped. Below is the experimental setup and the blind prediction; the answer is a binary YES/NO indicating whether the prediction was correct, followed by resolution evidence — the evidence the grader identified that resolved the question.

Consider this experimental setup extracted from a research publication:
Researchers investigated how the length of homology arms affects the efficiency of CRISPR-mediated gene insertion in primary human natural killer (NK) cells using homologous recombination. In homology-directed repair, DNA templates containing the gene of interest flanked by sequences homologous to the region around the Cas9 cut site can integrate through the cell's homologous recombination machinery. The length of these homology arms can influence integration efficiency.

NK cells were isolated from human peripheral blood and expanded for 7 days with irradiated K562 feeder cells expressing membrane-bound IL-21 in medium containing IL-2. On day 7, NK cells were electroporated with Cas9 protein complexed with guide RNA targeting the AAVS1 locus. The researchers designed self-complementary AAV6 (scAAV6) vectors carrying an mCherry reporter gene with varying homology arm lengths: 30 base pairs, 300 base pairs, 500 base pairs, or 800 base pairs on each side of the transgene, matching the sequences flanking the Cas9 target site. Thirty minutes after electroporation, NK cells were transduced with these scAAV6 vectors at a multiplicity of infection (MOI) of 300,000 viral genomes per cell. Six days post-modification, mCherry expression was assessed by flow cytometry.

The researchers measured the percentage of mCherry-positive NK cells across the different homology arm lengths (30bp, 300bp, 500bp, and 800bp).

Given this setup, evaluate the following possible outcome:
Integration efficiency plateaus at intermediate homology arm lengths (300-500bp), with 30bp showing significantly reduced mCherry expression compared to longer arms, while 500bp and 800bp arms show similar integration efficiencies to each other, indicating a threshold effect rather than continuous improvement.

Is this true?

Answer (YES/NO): YES